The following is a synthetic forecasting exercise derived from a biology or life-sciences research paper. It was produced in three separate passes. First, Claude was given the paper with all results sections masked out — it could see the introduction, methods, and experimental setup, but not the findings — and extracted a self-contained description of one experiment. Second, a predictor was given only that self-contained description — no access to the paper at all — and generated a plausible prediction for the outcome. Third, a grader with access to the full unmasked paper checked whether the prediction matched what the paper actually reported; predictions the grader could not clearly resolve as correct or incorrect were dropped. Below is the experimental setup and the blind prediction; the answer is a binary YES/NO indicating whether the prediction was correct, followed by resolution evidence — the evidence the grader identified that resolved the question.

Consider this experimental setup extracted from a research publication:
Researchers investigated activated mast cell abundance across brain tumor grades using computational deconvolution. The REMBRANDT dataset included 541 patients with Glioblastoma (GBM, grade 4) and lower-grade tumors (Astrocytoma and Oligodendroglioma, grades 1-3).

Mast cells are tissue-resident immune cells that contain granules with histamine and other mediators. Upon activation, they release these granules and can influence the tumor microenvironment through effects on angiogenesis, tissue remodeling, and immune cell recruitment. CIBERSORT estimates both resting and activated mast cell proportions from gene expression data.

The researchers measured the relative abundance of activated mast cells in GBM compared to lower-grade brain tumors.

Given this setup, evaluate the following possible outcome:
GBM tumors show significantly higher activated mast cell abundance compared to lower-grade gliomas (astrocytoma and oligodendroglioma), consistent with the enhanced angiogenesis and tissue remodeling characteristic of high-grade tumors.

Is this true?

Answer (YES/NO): NO